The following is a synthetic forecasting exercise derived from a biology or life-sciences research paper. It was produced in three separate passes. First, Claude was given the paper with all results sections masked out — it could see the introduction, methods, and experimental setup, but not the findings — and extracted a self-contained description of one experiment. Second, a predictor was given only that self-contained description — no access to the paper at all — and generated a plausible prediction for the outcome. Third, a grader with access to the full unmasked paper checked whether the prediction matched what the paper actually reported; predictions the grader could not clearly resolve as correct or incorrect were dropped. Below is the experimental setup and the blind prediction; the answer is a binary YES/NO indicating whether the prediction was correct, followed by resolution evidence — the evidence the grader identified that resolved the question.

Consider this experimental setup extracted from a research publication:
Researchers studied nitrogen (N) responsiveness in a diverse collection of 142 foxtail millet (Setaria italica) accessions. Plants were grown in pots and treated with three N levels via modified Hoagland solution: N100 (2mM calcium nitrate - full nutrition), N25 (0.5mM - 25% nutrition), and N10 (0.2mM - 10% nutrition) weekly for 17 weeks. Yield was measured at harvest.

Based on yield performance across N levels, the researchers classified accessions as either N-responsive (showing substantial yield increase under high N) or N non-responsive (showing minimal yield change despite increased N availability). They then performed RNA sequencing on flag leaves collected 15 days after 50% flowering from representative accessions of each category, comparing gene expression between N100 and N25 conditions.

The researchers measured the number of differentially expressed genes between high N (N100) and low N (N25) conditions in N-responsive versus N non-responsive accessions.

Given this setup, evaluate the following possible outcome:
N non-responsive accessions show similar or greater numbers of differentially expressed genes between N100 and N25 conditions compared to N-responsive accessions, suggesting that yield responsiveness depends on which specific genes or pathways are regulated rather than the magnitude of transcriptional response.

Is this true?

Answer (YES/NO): YES